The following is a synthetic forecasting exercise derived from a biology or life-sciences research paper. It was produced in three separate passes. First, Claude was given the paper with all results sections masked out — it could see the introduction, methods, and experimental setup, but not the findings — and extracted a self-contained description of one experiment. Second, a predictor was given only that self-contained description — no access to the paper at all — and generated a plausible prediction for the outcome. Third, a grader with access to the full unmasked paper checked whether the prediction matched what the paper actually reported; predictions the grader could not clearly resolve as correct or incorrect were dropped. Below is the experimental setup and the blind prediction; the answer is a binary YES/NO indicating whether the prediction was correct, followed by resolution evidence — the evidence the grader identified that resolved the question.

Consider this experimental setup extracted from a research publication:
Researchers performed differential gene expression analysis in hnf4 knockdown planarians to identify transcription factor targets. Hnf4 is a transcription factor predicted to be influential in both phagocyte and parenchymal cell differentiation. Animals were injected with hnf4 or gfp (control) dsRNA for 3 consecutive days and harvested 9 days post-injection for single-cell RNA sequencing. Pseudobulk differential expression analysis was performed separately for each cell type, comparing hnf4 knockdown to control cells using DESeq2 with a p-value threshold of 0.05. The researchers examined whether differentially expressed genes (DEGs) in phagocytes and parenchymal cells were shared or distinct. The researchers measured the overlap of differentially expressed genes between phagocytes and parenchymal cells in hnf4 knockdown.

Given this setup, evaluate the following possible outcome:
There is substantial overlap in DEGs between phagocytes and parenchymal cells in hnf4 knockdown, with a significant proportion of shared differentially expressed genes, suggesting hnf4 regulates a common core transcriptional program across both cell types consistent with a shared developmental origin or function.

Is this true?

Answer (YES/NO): NO